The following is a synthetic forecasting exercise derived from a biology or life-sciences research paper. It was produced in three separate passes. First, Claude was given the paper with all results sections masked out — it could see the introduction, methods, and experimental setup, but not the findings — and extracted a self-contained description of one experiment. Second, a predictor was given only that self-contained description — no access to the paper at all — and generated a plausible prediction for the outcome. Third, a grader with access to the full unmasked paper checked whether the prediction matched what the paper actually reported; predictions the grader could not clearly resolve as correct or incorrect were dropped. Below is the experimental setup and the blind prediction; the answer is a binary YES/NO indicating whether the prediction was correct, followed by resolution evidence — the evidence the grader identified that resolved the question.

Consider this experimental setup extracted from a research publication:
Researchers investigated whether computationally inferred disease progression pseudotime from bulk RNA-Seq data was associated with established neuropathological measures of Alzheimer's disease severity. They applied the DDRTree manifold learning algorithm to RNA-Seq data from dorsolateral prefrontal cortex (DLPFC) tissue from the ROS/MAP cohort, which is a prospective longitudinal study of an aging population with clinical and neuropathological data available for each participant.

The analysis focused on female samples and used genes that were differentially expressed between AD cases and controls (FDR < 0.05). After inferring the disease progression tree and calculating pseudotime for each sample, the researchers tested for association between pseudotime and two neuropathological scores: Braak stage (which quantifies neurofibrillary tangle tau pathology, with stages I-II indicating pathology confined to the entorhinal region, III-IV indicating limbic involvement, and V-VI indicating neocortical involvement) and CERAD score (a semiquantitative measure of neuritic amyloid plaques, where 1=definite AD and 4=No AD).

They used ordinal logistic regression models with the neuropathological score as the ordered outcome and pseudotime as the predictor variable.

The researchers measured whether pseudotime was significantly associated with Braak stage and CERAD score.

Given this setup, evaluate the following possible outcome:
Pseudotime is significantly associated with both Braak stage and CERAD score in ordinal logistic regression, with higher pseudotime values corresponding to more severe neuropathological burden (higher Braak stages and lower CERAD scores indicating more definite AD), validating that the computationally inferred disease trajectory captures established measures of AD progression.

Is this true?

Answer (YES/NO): YES